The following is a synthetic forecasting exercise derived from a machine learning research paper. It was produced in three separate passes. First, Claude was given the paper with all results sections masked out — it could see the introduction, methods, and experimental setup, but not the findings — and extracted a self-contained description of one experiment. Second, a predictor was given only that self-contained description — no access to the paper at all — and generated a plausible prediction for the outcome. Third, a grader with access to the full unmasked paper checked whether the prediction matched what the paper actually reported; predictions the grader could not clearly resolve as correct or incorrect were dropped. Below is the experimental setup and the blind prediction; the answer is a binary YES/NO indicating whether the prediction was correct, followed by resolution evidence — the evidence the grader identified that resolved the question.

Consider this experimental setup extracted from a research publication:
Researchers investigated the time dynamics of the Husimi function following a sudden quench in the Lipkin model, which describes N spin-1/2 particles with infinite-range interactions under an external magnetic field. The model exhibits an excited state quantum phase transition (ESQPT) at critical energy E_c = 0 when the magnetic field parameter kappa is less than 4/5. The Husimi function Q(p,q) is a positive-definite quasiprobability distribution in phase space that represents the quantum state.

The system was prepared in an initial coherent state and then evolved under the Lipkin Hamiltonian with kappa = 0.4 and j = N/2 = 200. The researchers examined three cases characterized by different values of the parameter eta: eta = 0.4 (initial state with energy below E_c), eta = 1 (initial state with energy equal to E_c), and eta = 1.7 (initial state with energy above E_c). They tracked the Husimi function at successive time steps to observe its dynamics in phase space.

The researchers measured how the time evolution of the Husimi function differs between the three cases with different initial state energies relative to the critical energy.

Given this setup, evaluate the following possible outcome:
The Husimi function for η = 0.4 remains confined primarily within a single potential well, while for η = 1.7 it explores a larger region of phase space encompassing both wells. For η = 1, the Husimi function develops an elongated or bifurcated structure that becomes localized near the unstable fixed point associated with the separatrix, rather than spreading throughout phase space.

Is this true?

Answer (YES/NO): NO